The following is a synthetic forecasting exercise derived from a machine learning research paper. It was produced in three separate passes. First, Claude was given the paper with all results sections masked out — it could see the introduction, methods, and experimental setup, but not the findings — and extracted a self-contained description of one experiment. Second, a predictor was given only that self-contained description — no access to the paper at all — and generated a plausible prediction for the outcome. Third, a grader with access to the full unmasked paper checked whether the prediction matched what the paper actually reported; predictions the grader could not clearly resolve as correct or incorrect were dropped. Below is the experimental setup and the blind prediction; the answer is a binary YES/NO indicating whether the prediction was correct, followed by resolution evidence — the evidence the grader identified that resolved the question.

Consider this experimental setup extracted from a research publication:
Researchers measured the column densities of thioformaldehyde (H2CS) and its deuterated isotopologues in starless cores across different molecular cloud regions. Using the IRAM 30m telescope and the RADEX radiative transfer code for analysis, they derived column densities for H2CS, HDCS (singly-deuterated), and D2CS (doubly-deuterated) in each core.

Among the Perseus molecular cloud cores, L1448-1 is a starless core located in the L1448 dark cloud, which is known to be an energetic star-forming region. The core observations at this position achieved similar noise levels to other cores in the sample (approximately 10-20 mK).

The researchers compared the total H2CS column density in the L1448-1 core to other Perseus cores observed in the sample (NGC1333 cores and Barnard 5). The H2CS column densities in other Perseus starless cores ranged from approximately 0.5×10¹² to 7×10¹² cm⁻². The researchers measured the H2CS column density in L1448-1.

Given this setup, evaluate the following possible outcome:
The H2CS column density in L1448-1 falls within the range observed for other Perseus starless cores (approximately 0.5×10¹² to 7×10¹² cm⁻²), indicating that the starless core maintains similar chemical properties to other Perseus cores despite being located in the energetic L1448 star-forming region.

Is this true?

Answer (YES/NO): NO